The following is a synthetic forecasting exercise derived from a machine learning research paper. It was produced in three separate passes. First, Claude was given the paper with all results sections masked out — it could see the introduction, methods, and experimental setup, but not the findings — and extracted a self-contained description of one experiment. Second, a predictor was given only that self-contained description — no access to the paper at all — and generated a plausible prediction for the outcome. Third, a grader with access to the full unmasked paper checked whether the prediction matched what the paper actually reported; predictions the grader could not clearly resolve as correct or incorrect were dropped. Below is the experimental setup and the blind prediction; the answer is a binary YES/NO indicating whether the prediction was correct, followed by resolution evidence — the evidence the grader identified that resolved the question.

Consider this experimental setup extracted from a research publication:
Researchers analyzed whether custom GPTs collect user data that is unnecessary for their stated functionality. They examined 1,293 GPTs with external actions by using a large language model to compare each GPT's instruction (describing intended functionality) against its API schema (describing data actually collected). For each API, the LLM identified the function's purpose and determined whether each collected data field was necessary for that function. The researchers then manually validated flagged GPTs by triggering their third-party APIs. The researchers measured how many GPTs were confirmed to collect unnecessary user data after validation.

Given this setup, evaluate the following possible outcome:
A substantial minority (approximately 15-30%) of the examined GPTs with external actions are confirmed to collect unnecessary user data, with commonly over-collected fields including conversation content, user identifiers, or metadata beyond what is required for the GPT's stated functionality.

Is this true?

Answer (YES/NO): NO